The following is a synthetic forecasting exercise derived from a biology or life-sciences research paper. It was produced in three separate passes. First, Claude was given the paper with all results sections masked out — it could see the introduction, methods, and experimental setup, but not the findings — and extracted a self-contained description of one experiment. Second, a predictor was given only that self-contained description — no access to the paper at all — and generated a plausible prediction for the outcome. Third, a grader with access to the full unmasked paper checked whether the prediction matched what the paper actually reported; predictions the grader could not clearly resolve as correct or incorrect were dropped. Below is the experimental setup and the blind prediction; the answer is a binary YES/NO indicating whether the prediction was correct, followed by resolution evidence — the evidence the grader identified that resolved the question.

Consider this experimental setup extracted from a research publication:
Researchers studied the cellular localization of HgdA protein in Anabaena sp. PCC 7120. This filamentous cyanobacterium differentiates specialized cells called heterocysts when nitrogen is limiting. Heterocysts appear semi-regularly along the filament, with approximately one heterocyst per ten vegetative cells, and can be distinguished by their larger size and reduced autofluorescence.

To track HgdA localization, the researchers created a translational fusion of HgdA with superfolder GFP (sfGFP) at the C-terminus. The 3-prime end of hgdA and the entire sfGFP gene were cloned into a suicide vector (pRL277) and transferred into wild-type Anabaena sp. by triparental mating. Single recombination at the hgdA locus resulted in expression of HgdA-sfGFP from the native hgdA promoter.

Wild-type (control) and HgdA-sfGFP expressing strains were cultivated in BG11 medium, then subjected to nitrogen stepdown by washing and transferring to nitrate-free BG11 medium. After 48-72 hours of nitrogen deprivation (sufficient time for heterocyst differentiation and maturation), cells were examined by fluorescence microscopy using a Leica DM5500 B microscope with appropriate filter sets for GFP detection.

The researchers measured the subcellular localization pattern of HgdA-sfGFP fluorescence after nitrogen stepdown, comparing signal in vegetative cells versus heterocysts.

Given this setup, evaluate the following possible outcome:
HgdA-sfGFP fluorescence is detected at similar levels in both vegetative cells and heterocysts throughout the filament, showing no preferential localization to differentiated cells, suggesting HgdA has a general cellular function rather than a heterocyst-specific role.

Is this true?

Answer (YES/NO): NO